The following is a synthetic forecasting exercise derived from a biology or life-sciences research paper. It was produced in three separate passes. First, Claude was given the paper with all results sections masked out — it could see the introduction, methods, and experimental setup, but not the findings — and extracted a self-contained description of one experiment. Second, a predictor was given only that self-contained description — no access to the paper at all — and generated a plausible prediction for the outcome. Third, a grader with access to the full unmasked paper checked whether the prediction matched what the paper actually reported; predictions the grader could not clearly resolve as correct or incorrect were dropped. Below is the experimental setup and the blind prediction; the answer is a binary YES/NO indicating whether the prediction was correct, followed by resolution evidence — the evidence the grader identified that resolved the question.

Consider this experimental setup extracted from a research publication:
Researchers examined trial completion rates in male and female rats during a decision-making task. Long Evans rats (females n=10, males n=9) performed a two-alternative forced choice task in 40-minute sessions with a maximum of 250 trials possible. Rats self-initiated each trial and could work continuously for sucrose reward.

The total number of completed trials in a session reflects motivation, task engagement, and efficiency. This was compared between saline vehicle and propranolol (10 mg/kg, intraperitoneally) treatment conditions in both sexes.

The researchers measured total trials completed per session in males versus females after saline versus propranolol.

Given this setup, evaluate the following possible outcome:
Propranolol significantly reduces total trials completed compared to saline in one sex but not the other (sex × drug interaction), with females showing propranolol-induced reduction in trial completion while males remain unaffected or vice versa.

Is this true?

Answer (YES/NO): NO